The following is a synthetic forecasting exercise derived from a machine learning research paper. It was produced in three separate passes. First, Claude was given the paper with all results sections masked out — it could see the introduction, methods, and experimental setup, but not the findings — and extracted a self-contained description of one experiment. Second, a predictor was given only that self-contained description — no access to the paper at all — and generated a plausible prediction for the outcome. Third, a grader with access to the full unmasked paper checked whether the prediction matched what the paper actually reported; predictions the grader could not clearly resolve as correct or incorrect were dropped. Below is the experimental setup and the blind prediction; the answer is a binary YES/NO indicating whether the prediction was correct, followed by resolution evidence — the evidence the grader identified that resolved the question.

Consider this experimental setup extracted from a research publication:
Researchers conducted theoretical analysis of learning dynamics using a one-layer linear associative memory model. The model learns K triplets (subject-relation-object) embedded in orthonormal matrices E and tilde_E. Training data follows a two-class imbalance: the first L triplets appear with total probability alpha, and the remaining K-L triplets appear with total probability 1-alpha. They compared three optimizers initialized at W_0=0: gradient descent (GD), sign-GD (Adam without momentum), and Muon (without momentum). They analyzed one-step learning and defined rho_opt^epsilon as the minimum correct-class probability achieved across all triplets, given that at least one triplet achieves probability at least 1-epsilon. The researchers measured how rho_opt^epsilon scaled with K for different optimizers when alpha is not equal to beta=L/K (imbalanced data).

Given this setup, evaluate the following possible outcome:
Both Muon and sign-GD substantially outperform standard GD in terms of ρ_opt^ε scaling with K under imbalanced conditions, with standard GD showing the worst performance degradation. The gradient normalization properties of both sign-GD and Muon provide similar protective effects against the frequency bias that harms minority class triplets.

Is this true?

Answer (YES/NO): NO